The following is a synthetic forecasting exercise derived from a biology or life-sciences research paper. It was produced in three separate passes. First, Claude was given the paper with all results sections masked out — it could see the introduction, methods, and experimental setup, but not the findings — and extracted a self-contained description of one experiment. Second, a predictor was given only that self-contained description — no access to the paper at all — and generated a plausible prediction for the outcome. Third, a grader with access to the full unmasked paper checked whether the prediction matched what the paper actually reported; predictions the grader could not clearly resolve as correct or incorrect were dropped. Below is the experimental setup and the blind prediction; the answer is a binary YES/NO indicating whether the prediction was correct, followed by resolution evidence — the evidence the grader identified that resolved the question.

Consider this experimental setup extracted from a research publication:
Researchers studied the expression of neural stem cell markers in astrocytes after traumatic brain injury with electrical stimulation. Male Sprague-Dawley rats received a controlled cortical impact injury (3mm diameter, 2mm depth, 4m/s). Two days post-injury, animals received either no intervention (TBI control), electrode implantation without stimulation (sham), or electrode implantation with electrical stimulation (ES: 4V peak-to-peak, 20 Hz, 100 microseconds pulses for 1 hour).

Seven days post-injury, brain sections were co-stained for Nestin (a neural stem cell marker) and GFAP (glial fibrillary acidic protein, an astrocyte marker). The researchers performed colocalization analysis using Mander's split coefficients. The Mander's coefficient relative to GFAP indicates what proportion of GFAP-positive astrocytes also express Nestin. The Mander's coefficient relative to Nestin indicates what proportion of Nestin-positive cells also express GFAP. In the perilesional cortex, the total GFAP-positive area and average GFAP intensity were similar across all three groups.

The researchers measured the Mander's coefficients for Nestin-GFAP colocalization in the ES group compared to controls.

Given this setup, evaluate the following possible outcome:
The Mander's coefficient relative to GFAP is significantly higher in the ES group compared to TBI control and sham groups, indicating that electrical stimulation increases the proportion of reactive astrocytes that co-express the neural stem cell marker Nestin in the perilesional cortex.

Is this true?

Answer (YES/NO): YES